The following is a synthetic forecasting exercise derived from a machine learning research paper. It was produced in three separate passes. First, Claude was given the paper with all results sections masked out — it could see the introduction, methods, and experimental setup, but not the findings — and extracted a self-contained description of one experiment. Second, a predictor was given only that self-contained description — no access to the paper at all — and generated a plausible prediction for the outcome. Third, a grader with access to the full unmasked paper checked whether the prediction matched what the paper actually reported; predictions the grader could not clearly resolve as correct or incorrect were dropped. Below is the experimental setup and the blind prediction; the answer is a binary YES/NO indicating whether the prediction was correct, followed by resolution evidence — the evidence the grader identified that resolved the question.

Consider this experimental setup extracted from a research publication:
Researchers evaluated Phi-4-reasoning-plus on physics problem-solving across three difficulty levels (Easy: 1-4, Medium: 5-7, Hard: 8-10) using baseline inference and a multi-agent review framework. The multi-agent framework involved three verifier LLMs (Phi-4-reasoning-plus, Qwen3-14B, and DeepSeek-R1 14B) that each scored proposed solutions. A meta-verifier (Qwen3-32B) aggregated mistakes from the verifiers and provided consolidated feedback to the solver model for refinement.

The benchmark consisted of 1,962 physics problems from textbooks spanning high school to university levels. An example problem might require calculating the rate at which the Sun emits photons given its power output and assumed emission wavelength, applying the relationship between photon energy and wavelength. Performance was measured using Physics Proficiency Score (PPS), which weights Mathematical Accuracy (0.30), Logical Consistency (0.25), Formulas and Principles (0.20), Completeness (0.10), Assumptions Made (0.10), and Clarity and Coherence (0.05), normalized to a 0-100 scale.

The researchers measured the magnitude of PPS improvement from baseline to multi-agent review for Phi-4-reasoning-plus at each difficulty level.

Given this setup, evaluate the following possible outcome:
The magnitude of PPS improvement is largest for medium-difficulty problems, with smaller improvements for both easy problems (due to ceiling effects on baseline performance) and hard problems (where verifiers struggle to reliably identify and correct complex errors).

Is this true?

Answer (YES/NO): NO